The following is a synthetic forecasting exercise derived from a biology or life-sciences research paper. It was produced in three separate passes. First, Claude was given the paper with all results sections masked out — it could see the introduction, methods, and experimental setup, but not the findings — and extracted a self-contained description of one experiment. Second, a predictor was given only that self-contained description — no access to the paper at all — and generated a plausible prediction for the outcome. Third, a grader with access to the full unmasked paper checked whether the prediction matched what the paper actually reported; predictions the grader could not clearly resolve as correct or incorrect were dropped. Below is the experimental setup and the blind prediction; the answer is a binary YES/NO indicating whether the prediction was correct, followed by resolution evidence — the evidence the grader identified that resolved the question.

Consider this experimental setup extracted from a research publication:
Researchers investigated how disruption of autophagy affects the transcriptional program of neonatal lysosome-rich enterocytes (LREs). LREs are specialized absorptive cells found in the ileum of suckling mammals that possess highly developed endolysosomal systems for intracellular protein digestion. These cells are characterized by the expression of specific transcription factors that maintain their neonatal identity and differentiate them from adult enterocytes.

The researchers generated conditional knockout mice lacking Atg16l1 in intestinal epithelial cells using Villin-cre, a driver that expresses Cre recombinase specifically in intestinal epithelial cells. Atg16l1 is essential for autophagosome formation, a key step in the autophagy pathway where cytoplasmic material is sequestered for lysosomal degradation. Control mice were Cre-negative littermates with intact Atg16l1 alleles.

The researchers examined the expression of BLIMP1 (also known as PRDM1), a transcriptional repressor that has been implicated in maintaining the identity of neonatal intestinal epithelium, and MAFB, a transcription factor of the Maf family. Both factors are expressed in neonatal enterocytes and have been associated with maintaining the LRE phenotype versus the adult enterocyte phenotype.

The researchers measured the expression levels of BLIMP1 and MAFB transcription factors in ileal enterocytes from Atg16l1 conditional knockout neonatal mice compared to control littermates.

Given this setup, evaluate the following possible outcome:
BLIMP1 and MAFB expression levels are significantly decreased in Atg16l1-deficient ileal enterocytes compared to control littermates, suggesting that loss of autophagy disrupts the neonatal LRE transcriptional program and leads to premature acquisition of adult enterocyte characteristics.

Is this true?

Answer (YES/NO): YES